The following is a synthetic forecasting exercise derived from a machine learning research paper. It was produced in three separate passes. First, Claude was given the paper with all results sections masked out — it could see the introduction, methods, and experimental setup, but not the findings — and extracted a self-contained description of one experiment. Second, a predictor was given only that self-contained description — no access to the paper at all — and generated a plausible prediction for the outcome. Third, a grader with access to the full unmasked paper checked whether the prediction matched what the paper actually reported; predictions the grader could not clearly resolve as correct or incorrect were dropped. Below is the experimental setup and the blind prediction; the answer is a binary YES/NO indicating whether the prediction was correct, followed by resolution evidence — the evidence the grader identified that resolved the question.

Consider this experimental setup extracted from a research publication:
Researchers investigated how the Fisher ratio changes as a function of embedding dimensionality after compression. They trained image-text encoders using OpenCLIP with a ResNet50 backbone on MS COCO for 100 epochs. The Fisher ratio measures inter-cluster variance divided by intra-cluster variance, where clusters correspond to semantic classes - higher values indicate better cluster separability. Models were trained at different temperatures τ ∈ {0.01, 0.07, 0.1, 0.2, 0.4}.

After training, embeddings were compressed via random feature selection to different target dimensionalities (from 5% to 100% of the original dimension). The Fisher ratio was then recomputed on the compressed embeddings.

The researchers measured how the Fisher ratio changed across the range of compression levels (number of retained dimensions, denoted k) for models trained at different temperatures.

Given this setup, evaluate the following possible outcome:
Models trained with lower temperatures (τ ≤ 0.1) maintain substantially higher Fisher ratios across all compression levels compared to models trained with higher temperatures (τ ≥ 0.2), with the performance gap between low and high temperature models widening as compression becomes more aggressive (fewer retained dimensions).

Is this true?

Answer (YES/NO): NO